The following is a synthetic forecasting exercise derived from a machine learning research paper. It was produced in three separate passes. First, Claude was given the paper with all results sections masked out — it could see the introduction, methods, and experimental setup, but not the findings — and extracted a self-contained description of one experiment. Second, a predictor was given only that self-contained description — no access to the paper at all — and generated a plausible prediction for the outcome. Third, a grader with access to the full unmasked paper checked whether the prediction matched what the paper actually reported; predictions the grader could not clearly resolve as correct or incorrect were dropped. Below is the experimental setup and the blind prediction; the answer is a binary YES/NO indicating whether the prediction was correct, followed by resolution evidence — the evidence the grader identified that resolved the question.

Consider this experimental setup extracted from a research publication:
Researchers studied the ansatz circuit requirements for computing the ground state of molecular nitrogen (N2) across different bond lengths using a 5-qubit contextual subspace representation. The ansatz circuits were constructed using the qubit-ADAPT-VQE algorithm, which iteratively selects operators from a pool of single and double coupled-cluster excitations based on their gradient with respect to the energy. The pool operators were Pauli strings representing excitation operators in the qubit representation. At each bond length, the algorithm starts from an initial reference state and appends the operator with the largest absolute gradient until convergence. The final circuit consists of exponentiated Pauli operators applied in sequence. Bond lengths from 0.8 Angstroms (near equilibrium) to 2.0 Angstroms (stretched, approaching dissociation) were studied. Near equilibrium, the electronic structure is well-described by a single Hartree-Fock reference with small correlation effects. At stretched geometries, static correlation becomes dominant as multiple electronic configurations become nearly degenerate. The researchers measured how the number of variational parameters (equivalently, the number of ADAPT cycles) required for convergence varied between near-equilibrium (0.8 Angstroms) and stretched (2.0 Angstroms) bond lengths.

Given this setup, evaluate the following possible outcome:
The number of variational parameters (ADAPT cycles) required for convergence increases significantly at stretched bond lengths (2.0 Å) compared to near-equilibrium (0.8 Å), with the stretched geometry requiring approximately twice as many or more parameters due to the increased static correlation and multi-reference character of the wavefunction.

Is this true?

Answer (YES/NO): YES